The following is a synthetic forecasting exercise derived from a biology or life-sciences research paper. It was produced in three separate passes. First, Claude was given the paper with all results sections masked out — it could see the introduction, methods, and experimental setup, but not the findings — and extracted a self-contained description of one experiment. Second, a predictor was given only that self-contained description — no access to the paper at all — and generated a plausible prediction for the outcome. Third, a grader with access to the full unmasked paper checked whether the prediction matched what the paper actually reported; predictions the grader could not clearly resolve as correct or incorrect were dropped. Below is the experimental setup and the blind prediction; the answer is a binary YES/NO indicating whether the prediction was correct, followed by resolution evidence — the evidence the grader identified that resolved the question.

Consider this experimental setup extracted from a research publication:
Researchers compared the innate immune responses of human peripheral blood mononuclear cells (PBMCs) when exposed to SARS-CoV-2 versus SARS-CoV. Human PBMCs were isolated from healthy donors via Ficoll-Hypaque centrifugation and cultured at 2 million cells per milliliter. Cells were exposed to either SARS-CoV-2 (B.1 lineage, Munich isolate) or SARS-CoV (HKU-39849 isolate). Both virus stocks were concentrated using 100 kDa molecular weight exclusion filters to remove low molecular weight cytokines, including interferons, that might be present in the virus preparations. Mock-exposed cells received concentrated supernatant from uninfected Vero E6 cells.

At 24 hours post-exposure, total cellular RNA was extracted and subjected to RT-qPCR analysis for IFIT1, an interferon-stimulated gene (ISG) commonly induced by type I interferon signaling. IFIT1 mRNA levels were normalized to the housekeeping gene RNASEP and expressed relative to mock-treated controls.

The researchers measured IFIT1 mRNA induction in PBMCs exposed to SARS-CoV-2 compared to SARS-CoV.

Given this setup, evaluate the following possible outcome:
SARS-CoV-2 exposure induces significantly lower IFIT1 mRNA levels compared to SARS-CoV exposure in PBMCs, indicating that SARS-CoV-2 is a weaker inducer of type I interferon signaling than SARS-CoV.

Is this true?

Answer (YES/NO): NO